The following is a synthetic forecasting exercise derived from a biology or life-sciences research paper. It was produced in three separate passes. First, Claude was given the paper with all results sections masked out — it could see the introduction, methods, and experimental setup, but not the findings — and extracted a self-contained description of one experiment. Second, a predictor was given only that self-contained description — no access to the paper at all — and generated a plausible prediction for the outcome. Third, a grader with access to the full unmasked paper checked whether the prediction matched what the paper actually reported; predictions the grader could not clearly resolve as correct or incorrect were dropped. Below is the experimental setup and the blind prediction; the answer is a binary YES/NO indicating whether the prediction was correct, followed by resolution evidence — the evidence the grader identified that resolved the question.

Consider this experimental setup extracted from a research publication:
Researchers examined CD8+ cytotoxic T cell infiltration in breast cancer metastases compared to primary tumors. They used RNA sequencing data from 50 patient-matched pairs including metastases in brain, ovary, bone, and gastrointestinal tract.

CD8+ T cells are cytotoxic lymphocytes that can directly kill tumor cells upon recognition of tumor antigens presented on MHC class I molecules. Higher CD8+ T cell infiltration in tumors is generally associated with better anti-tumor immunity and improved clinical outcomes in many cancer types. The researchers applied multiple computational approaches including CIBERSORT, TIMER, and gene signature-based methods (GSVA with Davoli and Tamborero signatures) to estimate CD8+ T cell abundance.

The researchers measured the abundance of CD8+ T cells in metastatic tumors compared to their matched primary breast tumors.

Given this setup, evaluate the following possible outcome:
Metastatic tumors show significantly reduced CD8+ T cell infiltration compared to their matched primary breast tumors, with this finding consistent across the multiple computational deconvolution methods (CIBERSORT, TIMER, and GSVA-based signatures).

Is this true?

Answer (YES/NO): YES